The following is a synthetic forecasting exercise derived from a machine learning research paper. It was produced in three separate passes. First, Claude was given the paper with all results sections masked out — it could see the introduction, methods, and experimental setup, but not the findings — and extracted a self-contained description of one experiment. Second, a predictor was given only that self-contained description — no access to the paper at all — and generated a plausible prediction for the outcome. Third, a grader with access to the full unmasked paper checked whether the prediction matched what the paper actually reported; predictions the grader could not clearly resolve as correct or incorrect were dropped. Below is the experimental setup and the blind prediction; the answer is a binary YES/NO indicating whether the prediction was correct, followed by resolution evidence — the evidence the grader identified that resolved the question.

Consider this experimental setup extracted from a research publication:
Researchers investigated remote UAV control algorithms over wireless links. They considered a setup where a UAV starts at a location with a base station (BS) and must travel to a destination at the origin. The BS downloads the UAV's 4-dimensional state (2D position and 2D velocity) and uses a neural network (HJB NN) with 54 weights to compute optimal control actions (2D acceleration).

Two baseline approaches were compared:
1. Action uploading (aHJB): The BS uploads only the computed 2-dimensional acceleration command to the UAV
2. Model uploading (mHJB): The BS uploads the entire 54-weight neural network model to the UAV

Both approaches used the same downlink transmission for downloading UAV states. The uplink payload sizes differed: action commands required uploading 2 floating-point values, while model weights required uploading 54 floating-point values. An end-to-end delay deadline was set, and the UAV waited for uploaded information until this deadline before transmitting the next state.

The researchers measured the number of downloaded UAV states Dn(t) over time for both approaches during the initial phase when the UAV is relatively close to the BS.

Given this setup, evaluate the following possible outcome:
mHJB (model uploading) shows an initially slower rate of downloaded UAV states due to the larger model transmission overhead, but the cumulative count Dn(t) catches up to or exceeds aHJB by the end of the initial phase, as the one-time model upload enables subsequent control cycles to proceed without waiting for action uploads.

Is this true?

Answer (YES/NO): NO